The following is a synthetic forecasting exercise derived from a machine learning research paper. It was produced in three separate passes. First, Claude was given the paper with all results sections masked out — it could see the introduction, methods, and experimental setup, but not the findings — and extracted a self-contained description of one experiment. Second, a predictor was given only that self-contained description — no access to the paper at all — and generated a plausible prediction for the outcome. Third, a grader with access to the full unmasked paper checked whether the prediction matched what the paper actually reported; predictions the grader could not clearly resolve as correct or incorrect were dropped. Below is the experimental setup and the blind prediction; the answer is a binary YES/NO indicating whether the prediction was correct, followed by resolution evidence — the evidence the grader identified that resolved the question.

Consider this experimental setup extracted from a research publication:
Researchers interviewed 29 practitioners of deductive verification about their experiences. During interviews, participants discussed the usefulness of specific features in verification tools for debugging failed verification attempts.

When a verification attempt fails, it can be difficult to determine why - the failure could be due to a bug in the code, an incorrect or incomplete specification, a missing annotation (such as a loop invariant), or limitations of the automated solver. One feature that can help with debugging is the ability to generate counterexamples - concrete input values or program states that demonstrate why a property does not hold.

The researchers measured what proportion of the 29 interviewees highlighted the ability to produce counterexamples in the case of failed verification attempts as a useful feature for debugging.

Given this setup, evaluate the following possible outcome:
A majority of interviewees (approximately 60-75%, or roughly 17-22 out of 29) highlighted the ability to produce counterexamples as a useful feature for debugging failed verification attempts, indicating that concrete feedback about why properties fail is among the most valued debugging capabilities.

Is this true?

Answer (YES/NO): NO